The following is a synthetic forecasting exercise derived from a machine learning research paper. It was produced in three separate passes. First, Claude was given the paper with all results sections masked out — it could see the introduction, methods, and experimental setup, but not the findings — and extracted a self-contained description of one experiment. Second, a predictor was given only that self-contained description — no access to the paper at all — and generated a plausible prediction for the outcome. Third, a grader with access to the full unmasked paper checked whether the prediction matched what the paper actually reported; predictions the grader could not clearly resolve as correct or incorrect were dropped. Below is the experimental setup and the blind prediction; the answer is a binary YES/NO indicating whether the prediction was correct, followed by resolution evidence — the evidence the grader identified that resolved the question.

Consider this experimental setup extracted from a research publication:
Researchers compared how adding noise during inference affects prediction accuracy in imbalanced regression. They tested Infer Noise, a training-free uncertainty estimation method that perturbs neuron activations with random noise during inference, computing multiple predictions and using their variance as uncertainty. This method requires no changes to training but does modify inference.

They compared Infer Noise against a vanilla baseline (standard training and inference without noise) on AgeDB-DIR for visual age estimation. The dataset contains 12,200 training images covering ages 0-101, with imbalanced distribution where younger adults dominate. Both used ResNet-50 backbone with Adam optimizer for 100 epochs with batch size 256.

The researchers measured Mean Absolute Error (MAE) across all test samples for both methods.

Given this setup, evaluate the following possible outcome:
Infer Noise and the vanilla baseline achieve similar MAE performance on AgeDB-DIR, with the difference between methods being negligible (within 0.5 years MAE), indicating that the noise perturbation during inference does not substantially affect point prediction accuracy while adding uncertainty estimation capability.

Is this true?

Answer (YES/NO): NO